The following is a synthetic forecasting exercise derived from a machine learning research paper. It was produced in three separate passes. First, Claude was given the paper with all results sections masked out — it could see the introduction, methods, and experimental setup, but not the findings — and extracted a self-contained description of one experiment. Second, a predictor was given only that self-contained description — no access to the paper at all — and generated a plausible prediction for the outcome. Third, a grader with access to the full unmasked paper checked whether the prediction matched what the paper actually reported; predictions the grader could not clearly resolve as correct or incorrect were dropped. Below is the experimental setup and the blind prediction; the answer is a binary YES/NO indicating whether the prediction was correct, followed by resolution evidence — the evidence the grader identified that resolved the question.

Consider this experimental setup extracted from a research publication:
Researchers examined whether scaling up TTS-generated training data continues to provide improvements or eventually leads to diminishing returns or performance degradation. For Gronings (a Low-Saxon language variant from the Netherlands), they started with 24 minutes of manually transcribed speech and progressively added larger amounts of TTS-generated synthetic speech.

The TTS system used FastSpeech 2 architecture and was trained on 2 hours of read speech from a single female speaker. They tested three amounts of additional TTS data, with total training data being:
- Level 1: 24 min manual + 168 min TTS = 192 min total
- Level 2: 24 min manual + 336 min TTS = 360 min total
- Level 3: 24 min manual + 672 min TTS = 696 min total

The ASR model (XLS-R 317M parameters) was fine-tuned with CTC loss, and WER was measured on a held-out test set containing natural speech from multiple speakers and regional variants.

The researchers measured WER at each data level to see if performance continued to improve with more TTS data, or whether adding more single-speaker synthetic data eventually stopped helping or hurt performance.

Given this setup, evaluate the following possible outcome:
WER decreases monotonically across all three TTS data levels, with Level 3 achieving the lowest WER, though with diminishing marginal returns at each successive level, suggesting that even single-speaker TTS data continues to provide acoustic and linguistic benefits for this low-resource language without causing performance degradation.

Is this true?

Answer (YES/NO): NO